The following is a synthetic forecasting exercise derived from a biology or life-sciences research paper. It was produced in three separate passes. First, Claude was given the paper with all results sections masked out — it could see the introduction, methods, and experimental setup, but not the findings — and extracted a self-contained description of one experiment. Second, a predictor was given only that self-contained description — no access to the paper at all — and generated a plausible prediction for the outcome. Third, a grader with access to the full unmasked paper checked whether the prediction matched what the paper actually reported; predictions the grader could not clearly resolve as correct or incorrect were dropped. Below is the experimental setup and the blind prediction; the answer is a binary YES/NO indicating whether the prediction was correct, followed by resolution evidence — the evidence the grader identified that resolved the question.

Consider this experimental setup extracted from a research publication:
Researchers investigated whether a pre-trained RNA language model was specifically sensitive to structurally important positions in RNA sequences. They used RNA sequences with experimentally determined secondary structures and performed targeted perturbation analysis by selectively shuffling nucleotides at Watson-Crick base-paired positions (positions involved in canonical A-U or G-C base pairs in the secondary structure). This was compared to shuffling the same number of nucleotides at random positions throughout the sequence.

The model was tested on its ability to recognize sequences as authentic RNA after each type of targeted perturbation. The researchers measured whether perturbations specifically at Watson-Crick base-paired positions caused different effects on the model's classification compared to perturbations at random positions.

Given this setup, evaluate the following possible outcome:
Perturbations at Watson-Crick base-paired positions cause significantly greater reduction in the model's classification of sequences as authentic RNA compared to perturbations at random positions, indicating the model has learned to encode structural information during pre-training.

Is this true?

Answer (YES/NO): YES